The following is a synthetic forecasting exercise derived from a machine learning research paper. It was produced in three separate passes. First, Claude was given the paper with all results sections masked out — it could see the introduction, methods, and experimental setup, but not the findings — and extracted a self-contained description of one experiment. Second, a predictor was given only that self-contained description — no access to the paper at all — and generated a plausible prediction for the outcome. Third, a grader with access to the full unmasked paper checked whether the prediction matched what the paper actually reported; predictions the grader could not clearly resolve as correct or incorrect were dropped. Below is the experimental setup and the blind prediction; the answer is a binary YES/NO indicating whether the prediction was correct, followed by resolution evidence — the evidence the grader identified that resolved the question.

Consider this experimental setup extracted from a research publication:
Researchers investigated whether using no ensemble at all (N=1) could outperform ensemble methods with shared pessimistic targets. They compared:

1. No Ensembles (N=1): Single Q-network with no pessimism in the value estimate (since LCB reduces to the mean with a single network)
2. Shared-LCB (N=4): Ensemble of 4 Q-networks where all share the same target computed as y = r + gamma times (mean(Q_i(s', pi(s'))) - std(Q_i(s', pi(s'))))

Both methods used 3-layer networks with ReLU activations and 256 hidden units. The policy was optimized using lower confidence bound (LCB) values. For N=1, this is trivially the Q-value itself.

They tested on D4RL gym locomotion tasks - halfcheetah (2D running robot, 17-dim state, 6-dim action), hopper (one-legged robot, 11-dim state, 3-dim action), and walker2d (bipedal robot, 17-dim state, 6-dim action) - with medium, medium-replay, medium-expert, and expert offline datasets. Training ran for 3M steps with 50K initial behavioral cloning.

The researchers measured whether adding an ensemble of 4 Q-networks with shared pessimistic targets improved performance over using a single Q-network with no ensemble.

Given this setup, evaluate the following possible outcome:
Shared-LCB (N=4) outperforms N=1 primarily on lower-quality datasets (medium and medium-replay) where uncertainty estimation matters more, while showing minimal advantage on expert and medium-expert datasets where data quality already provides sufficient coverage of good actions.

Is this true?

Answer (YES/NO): NO